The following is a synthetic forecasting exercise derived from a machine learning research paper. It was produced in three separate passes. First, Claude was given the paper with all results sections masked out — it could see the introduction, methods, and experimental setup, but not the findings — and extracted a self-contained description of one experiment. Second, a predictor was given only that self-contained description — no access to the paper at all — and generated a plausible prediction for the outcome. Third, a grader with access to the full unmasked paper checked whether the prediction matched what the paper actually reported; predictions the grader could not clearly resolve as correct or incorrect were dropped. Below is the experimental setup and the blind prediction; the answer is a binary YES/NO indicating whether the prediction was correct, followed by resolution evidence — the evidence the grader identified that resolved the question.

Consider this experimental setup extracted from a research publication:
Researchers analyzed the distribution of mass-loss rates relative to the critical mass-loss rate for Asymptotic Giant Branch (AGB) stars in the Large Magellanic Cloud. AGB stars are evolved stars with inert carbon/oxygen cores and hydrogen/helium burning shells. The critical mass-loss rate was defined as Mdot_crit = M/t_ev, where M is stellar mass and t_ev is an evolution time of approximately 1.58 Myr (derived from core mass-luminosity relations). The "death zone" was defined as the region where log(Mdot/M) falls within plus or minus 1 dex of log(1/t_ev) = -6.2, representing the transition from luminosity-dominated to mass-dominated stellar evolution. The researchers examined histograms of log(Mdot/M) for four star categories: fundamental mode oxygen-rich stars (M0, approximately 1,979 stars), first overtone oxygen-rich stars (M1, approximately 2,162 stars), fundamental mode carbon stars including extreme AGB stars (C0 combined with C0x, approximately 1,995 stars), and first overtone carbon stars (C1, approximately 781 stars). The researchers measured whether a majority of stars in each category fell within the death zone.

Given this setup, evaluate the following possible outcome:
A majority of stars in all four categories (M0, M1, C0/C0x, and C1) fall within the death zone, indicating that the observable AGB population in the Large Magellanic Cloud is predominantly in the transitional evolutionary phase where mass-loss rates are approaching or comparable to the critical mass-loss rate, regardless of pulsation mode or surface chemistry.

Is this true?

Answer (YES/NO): YES